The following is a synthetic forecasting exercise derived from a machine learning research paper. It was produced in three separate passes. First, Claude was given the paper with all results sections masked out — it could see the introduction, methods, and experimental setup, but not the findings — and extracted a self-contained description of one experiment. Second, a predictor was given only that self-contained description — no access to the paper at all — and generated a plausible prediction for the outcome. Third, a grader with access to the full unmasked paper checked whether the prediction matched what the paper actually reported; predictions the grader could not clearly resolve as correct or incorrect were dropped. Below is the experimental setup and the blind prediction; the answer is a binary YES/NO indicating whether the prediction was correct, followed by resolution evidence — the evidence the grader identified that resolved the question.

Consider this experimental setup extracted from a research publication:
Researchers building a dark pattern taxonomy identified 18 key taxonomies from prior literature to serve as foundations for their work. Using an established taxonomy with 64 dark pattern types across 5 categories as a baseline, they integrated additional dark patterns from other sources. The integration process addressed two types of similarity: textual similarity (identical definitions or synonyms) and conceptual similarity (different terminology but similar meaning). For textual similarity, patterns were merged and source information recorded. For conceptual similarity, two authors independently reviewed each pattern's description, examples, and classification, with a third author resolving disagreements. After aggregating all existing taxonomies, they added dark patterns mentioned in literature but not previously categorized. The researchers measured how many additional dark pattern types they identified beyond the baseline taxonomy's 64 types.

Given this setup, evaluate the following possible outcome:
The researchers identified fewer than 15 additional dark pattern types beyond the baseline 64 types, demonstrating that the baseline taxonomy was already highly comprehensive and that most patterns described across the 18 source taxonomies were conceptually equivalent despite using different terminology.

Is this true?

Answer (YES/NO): NO